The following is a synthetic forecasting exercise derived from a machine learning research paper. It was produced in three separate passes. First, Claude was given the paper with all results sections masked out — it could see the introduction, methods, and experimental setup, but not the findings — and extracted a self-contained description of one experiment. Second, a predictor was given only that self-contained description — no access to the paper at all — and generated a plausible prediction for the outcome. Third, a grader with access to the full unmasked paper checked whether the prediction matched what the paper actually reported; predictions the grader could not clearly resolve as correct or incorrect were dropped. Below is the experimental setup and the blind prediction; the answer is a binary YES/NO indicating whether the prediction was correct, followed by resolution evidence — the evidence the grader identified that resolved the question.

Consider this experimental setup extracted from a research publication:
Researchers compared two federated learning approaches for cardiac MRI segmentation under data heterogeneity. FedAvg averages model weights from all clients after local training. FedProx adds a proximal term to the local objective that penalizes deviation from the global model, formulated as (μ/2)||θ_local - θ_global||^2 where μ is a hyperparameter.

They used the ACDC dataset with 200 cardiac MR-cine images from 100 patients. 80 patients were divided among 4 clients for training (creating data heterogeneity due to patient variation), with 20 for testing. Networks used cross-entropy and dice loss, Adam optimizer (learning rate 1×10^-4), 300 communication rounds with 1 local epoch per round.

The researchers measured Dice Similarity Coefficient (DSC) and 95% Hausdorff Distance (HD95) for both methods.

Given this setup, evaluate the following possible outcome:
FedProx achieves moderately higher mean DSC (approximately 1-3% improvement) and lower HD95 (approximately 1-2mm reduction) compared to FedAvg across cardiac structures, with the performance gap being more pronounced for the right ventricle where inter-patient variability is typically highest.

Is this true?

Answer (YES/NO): NO